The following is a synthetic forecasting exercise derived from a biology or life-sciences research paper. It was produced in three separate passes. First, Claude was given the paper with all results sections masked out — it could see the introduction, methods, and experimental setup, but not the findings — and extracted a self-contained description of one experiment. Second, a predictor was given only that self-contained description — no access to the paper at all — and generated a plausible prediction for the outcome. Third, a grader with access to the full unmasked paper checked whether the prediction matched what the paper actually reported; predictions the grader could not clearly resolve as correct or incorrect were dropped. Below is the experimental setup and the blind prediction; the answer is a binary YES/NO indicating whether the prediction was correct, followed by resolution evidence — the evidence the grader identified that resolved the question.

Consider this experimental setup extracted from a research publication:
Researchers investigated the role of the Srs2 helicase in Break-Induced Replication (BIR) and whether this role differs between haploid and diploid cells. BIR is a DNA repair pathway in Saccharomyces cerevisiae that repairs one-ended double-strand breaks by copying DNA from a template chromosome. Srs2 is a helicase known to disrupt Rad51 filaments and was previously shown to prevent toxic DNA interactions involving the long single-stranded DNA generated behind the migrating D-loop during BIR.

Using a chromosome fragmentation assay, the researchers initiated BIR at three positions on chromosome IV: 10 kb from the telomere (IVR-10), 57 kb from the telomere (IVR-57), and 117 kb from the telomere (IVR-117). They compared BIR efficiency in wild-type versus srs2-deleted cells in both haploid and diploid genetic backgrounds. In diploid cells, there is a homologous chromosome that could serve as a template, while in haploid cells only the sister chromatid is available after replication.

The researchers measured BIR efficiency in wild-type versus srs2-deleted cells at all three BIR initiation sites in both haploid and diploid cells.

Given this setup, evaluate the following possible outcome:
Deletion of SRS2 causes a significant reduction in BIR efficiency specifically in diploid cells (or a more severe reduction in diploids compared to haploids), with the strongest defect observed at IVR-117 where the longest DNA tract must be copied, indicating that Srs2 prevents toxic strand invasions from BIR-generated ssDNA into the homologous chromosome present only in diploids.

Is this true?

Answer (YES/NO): NO